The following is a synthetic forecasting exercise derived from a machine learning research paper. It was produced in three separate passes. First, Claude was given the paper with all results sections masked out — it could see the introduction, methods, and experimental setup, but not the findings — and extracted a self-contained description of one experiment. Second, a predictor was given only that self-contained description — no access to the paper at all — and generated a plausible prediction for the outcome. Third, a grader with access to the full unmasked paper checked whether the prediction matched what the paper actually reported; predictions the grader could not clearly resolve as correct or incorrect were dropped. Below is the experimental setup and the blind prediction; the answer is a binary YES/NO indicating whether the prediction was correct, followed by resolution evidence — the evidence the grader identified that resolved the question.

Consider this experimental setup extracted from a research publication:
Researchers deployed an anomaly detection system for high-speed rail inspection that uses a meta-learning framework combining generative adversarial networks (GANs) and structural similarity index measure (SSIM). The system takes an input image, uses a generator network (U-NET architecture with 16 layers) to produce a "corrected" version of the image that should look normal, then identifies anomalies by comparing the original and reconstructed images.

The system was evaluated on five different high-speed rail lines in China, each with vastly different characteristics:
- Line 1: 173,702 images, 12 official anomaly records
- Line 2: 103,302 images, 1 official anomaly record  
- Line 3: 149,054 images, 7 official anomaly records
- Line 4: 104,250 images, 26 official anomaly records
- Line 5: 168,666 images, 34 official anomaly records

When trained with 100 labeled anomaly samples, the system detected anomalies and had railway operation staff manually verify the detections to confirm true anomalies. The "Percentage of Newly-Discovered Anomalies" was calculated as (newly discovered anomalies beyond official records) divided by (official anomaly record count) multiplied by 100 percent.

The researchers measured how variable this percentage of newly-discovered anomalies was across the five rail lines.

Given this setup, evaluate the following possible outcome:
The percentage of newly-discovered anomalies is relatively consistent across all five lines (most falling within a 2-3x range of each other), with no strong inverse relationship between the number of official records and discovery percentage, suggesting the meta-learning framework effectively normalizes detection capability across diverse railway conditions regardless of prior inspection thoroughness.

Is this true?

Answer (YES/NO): NO